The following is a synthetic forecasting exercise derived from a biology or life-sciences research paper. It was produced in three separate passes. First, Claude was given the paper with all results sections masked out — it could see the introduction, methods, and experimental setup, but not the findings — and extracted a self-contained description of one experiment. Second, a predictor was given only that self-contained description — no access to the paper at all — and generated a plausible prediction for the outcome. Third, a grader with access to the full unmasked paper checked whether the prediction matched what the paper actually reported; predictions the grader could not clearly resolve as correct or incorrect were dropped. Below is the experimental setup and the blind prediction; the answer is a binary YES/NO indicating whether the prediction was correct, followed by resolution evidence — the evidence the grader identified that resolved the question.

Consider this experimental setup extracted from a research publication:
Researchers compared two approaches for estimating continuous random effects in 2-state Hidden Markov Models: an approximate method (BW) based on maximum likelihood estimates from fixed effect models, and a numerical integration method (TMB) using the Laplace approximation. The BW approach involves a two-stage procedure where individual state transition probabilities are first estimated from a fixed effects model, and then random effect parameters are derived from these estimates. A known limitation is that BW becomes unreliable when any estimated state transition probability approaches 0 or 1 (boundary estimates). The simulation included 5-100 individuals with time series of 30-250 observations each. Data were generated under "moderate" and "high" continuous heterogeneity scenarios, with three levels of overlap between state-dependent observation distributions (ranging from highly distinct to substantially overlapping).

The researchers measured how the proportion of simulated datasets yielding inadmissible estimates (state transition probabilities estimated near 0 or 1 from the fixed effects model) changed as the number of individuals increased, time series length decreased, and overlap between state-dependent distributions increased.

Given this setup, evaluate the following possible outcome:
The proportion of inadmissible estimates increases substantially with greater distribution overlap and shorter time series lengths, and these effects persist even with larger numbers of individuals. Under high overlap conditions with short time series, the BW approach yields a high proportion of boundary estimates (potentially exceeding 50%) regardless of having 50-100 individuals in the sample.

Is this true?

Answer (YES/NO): YES